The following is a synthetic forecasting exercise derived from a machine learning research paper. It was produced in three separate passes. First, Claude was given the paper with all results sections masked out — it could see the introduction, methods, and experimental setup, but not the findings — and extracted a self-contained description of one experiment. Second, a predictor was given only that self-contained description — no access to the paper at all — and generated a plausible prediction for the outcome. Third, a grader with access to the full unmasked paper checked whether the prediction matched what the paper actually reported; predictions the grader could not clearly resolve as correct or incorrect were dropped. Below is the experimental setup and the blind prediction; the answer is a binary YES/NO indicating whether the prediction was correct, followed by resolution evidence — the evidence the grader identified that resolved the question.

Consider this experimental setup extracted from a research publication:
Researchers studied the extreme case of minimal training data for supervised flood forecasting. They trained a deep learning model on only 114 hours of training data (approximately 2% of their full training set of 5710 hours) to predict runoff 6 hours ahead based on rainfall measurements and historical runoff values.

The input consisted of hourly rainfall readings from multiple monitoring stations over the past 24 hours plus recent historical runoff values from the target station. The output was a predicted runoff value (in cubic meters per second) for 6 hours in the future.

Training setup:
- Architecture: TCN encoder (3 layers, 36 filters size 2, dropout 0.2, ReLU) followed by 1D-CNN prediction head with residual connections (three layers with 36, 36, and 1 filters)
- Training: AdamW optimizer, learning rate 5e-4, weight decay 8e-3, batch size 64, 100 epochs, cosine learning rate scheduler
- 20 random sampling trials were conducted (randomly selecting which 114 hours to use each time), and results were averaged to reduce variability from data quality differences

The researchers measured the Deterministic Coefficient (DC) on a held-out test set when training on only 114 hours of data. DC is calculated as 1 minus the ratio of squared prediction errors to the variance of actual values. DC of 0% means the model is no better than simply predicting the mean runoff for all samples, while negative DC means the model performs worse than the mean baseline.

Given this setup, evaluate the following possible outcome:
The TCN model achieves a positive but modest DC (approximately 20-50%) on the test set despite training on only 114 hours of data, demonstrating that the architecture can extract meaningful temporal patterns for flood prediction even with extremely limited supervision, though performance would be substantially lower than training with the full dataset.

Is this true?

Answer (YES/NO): YES